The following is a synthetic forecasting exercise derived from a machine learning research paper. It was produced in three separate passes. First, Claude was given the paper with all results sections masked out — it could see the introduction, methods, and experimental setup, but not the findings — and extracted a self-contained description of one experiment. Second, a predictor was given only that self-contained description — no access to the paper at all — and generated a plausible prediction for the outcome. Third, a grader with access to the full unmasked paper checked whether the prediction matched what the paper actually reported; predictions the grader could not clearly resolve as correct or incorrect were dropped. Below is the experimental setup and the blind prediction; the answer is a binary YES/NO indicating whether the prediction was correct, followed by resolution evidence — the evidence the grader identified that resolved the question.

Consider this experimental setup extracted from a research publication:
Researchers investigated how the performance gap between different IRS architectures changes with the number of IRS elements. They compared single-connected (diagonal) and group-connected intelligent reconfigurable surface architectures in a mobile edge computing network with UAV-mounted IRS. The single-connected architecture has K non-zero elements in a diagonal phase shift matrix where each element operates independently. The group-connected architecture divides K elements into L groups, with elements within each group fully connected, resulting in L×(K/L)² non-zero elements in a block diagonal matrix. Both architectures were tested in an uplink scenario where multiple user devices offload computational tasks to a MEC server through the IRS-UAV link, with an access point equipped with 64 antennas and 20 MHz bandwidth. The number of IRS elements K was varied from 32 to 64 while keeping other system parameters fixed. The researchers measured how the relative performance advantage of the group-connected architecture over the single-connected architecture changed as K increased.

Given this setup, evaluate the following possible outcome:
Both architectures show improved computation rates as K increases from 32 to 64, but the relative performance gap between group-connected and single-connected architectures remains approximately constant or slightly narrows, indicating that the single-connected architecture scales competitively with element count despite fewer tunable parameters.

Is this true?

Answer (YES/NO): YES